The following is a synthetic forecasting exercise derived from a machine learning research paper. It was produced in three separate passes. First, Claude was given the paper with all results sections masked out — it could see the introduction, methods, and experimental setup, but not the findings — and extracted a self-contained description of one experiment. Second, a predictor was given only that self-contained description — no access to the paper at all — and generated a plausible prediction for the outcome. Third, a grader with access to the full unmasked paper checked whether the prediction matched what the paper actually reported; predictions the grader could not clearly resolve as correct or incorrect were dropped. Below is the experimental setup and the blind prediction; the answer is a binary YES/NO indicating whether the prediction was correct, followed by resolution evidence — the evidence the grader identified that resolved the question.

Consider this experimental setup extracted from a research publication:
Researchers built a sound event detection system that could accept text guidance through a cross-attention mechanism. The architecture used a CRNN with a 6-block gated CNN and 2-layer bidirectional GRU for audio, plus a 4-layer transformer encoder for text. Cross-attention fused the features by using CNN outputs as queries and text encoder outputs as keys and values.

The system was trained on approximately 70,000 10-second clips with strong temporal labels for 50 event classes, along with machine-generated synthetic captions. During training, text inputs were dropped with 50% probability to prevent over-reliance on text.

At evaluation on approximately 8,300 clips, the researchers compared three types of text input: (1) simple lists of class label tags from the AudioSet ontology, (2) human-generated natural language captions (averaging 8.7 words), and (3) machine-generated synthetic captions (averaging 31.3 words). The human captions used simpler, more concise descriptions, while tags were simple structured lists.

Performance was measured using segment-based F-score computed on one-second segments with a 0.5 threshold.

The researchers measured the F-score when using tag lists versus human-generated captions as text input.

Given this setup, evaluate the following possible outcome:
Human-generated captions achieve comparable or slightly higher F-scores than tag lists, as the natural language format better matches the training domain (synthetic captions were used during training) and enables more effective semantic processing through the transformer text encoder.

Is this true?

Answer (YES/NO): YES